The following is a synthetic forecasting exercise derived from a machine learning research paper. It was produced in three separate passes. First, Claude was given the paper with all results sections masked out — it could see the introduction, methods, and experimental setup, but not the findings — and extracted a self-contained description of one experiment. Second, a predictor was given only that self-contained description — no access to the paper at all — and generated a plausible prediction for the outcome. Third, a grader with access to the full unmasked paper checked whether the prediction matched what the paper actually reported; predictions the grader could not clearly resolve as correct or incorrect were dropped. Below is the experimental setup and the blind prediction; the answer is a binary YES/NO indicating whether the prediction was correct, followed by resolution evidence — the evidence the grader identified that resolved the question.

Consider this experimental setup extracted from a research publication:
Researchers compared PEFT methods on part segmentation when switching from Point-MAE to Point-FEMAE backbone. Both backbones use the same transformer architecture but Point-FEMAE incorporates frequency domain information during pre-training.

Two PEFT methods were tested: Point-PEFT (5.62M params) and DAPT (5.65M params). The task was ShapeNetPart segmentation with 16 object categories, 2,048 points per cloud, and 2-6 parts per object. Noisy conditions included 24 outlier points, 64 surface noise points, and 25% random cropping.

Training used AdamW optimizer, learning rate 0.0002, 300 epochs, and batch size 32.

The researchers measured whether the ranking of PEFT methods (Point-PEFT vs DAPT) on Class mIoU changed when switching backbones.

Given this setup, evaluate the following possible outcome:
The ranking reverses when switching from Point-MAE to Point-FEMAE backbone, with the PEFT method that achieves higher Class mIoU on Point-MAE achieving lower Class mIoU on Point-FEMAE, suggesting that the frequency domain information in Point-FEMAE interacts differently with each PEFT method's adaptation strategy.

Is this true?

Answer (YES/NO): NO